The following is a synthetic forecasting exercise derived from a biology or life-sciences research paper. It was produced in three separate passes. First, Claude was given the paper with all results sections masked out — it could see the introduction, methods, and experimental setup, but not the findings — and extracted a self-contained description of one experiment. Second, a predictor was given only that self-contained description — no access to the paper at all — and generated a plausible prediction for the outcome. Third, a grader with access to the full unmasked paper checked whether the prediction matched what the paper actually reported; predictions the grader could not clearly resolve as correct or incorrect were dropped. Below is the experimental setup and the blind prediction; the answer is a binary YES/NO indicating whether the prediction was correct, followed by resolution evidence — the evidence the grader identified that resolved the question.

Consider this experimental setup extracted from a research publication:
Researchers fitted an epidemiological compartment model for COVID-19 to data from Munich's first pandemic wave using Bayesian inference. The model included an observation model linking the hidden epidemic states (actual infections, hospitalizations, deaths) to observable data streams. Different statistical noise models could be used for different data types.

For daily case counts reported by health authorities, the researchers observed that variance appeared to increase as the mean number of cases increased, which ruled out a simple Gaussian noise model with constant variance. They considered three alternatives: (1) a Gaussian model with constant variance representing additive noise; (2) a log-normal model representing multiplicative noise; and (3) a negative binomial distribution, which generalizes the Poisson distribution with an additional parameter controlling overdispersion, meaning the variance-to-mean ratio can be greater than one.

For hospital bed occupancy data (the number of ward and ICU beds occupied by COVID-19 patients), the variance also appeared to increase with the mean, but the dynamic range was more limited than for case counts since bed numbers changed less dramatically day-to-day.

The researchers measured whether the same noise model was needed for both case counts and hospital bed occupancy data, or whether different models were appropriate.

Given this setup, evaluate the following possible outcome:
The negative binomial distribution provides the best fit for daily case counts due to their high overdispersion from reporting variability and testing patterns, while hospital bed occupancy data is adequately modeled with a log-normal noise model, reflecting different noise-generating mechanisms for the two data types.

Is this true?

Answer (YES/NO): NO